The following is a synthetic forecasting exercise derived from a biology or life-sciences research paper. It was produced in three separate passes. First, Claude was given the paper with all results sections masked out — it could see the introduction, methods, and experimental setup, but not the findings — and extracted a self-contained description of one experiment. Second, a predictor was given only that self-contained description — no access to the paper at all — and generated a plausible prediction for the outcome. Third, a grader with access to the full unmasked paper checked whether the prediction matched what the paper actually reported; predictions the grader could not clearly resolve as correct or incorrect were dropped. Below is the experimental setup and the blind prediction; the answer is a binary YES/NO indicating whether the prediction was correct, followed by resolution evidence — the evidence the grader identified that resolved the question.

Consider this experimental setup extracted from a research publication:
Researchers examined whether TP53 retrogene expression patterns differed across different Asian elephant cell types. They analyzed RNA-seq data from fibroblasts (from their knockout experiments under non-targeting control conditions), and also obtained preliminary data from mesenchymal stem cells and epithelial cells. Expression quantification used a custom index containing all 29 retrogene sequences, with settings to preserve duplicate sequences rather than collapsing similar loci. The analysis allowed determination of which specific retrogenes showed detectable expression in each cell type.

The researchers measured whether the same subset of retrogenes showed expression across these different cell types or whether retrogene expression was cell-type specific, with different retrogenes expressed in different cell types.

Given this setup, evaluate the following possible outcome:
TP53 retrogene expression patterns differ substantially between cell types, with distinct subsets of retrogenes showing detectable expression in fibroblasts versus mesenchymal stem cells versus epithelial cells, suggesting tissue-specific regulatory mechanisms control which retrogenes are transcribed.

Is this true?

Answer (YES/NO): NO